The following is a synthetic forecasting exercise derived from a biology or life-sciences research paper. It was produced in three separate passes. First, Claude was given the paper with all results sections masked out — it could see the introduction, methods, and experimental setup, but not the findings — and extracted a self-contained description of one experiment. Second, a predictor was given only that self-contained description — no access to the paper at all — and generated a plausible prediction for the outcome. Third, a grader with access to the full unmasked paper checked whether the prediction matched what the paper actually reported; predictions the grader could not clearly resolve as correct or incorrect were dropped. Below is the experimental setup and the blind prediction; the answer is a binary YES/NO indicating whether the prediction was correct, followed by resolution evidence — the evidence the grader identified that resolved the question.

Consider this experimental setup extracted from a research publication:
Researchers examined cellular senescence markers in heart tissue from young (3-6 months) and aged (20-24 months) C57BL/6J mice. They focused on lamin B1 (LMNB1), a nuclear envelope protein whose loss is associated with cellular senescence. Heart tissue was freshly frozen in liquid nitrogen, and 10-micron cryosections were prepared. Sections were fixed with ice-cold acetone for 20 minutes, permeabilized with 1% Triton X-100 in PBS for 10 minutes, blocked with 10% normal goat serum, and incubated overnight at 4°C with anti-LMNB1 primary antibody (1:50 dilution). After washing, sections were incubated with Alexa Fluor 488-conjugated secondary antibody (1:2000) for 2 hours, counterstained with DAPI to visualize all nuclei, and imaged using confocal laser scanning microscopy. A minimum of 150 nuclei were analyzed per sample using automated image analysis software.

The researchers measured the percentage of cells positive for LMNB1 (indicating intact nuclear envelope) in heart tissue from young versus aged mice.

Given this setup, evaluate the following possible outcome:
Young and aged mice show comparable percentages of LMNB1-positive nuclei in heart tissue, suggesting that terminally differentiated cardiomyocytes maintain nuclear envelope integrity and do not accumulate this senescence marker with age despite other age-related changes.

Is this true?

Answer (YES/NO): NO